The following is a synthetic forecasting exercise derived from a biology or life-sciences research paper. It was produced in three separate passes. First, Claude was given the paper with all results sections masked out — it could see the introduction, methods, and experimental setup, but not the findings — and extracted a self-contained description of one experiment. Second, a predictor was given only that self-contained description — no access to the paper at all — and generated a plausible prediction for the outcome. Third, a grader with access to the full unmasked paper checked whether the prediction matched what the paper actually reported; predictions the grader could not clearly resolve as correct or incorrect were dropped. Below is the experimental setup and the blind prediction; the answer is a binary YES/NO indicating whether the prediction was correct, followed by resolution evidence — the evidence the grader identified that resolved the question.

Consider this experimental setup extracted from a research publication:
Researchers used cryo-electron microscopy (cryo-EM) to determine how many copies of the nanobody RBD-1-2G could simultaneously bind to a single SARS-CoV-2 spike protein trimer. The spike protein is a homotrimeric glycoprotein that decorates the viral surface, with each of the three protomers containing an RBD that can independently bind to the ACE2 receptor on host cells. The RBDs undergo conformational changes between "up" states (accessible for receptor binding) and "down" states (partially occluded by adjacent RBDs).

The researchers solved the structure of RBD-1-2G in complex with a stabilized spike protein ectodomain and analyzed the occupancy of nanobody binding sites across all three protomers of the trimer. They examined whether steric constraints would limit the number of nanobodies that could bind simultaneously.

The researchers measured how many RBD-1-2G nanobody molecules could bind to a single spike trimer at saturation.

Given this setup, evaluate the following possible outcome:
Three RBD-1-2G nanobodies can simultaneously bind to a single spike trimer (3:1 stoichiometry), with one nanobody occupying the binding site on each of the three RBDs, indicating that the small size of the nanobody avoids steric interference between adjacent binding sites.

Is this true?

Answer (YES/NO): YES